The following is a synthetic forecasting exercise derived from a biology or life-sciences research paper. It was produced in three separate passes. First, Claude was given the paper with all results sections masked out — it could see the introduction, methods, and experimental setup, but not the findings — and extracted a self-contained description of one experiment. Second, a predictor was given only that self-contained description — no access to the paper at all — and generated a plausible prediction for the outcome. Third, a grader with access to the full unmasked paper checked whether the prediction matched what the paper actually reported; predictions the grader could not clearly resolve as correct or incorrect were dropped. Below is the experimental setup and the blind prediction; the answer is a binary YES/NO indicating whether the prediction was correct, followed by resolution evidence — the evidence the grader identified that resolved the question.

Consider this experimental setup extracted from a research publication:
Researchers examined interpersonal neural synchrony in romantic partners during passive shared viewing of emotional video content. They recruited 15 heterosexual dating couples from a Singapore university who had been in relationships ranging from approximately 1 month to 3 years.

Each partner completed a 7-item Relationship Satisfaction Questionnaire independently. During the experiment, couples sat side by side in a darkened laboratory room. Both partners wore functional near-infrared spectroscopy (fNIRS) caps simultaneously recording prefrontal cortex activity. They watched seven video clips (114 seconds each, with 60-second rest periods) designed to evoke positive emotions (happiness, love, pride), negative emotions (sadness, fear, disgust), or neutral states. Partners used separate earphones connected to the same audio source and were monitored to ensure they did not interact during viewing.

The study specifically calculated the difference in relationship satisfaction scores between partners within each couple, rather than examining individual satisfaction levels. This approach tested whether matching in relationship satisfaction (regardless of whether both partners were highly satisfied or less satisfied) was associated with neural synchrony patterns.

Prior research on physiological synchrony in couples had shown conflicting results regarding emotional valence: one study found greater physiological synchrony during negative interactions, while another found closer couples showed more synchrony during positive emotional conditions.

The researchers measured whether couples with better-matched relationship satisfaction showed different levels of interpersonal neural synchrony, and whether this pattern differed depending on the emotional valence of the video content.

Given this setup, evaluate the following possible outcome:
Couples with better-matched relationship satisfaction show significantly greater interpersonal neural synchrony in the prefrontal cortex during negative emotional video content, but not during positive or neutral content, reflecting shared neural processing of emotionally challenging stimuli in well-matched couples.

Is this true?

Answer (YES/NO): NO